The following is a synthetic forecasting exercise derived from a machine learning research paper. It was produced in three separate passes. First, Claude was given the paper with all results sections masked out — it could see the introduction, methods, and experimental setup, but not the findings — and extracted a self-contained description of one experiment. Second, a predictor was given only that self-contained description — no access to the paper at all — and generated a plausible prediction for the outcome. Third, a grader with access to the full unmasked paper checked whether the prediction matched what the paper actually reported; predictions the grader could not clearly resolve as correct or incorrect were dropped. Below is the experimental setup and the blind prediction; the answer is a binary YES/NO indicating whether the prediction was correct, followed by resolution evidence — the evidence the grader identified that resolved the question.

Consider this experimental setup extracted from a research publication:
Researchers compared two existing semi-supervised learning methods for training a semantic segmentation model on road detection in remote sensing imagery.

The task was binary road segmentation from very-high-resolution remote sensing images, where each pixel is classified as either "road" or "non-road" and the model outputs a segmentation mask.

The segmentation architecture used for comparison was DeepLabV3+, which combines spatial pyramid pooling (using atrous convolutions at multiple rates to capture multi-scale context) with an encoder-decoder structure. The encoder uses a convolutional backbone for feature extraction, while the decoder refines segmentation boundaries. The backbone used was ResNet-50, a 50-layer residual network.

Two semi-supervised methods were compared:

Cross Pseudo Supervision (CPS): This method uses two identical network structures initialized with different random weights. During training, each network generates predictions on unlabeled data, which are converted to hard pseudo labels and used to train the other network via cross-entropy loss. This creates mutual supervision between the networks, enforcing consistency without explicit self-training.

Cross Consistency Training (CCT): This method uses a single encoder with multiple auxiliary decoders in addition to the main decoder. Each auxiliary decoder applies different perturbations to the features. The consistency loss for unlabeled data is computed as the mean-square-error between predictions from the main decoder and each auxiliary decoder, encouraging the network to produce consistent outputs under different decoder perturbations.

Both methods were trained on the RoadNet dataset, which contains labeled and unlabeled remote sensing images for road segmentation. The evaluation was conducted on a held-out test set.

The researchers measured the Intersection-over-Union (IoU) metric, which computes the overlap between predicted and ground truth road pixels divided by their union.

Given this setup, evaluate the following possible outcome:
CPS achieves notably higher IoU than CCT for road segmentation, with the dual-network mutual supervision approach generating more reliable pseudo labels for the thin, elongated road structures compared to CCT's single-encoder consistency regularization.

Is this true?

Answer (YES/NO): NO